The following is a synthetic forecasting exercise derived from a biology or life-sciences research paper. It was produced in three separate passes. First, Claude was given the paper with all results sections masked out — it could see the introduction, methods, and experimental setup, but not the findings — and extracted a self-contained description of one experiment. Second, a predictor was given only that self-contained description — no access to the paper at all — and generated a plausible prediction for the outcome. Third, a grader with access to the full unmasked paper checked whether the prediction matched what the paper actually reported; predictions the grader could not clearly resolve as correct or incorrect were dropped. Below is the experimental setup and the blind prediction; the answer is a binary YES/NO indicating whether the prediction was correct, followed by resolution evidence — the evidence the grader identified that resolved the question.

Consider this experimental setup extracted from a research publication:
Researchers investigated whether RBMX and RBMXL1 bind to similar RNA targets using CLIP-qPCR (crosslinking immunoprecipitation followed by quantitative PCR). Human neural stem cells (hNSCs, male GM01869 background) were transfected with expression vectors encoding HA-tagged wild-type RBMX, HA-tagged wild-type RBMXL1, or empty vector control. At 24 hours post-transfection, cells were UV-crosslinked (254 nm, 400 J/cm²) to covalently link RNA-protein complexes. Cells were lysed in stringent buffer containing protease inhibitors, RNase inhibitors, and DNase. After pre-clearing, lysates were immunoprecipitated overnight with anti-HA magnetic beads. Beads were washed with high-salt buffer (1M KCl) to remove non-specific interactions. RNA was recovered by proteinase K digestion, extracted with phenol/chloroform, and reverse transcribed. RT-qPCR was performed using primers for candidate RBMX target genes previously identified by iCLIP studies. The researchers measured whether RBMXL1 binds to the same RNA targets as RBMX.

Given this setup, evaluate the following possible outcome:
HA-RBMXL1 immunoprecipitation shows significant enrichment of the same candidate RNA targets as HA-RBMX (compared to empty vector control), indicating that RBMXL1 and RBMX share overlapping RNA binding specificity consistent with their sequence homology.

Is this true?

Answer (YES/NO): YES